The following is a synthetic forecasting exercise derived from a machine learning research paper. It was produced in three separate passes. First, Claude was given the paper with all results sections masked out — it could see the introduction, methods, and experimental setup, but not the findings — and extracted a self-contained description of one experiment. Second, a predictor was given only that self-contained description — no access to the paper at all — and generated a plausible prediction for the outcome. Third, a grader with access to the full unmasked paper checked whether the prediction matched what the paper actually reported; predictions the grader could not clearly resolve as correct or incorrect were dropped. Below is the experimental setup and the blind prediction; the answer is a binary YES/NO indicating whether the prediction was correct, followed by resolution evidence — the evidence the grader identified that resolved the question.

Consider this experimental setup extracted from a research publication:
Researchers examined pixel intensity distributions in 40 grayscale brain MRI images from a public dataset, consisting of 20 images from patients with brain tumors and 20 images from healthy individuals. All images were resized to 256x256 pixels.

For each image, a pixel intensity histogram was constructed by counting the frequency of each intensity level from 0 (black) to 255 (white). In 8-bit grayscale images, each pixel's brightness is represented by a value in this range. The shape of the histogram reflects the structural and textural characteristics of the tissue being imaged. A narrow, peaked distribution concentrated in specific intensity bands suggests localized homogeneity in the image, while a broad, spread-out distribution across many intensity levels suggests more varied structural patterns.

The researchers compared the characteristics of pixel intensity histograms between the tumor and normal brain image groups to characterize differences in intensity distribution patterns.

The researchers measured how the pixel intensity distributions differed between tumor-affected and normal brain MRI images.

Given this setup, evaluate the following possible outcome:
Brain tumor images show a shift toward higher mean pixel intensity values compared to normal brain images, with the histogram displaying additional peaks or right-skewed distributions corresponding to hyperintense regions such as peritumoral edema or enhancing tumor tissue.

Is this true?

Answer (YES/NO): NO